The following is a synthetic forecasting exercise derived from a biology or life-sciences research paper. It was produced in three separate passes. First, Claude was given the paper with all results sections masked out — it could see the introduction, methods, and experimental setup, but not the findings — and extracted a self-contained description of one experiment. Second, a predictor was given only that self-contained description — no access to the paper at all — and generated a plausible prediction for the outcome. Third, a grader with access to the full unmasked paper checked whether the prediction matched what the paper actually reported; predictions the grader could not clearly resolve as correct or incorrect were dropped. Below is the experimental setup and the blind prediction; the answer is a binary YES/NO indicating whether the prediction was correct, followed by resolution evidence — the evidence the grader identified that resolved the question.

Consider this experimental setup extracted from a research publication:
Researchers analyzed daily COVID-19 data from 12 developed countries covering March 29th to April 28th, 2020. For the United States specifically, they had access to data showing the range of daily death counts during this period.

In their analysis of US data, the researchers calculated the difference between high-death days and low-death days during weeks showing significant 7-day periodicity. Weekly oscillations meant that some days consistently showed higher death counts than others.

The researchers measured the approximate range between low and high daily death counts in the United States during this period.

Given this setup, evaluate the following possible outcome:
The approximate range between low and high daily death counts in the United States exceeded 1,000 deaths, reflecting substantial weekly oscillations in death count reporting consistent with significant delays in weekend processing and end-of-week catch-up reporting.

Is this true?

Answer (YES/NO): NO